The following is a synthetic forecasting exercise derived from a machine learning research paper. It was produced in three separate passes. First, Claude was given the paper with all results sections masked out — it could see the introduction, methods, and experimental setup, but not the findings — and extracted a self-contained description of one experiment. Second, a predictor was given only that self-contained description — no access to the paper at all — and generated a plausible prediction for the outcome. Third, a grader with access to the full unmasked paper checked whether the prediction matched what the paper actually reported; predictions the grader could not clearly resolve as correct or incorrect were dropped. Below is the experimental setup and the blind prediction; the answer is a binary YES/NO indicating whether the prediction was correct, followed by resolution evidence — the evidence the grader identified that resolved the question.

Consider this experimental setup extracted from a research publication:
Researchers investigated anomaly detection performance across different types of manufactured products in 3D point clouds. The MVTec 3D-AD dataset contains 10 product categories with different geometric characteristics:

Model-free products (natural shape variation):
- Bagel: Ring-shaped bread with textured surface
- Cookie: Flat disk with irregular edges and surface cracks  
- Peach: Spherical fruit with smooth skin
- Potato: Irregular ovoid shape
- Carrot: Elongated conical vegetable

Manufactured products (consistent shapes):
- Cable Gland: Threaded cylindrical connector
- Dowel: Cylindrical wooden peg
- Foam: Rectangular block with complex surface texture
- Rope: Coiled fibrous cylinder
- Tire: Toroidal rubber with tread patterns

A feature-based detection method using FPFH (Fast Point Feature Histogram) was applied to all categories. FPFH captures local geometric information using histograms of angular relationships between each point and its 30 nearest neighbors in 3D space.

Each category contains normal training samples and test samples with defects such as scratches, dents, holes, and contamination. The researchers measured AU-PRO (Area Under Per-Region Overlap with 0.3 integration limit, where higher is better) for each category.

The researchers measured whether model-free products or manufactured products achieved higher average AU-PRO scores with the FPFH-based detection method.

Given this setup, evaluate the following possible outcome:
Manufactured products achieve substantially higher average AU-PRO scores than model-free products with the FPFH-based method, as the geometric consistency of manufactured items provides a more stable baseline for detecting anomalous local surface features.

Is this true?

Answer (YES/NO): NO